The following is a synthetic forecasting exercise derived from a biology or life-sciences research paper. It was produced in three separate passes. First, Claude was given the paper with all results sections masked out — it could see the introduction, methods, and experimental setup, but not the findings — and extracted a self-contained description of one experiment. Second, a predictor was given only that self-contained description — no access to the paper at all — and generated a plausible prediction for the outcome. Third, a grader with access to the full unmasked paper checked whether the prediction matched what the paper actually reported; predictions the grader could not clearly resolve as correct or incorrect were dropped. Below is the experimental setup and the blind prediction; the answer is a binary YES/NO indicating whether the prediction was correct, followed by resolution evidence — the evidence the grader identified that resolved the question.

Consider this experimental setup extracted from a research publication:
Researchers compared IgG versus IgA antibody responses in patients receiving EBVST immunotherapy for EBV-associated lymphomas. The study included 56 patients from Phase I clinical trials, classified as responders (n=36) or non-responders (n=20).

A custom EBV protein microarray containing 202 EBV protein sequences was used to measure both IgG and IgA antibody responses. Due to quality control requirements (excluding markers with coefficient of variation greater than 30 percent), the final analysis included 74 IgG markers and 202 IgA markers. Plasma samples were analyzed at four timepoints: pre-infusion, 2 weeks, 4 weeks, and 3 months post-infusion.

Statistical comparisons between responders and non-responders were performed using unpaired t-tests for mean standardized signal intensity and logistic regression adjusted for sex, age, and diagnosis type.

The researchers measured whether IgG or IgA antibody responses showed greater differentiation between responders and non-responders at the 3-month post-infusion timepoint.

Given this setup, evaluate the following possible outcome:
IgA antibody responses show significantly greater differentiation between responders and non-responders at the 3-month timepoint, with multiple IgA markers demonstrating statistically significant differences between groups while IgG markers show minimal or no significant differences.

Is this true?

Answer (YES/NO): NO